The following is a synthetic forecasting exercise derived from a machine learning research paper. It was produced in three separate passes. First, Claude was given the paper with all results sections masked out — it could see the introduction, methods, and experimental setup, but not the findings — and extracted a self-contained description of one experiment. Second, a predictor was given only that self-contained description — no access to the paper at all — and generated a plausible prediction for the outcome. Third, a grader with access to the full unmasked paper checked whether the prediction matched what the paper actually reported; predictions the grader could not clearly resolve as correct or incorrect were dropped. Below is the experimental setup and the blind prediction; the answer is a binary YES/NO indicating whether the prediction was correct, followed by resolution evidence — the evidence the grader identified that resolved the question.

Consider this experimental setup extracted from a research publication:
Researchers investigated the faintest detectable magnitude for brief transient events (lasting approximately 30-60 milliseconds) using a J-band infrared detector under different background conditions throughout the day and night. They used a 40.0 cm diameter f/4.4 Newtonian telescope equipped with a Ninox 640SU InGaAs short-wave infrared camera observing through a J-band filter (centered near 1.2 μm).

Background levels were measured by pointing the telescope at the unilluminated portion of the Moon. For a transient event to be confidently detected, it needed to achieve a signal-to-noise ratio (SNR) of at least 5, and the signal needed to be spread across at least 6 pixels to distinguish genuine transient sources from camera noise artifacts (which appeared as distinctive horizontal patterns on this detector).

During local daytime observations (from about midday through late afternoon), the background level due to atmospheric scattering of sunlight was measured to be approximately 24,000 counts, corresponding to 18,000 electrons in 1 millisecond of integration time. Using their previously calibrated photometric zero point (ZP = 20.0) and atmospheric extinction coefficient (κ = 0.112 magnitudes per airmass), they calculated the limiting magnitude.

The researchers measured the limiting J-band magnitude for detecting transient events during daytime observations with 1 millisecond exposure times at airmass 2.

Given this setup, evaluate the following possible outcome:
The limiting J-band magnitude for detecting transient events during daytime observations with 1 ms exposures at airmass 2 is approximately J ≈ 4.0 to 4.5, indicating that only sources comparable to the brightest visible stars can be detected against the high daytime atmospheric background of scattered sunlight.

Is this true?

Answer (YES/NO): NO